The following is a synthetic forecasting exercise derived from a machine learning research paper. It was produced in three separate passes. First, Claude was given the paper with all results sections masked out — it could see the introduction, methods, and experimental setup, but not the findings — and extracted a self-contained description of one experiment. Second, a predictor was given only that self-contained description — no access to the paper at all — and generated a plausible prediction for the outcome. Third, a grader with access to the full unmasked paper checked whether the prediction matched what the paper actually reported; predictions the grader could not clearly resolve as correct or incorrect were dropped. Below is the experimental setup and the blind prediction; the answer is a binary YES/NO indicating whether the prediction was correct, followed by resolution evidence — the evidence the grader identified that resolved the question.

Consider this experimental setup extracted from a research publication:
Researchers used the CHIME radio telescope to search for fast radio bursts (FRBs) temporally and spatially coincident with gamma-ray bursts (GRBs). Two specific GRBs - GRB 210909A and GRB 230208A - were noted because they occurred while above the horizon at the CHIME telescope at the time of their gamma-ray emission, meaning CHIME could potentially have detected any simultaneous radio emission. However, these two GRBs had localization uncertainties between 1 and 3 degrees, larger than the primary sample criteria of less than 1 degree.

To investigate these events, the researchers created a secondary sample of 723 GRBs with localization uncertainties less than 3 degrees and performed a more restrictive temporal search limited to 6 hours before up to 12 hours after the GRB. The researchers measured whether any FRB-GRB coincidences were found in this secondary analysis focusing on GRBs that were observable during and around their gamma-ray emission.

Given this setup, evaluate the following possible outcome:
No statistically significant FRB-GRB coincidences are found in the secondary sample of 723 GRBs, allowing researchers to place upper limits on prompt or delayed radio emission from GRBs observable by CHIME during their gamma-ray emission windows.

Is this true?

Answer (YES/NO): YES